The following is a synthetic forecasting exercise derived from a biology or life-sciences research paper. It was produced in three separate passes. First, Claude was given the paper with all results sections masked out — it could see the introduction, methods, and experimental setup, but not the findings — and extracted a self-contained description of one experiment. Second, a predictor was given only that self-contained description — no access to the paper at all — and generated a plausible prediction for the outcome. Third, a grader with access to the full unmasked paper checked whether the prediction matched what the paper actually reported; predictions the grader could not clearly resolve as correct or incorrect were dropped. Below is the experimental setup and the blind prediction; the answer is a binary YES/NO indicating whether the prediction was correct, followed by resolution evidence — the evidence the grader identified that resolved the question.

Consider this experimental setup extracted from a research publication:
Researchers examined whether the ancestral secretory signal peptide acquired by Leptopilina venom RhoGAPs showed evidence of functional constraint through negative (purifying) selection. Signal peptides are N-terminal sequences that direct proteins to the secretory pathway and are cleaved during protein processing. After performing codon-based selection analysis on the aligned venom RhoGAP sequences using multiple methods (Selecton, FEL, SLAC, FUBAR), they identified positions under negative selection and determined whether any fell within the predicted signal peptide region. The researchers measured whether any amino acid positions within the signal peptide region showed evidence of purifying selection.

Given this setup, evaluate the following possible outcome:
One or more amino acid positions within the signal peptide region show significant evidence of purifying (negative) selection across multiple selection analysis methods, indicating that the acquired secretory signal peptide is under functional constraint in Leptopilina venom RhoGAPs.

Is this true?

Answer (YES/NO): YES